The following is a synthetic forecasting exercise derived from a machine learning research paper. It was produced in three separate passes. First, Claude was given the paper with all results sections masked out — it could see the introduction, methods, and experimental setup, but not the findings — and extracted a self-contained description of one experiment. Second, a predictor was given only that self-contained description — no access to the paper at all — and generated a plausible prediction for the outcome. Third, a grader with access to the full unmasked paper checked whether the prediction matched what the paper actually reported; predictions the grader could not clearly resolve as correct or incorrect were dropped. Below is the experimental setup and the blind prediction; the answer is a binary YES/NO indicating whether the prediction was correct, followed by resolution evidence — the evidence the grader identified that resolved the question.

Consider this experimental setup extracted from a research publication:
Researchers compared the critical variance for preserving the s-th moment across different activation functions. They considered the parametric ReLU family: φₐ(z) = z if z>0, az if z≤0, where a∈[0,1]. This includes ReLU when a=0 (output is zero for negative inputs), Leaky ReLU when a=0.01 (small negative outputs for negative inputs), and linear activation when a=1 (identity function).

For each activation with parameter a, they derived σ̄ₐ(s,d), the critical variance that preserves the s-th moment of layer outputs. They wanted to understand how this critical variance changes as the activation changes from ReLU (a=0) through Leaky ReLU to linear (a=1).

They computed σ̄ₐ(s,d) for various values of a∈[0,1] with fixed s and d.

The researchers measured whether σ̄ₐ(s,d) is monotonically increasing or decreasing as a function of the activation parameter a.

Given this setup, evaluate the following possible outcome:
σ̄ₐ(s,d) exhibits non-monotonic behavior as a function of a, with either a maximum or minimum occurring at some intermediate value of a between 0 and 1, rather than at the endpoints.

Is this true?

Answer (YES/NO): NO